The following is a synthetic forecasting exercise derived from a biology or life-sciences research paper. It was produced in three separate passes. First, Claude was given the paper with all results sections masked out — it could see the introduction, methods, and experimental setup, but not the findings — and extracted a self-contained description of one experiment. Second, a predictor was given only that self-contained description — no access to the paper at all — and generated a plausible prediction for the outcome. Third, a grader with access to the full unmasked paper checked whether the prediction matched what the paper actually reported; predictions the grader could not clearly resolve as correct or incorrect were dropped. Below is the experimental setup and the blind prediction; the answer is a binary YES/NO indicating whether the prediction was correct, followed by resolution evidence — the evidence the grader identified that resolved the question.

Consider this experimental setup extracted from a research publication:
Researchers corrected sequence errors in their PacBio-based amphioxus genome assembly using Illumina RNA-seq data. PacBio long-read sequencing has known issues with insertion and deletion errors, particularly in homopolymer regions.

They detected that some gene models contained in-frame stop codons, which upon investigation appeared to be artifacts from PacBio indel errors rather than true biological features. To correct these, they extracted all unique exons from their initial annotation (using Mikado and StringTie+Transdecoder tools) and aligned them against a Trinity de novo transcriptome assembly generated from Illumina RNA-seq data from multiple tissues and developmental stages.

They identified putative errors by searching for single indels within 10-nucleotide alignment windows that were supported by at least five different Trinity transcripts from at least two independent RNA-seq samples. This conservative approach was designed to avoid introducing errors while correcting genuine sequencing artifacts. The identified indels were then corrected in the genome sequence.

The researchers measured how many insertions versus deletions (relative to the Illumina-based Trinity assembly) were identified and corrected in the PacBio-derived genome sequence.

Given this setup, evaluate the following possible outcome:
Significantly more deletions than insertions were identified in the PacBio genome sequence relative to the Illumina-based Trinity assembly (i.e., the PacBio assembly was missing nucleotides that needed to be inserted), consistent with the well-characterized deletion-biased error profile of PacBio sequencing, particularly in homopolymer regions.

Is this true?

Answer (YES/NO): NO